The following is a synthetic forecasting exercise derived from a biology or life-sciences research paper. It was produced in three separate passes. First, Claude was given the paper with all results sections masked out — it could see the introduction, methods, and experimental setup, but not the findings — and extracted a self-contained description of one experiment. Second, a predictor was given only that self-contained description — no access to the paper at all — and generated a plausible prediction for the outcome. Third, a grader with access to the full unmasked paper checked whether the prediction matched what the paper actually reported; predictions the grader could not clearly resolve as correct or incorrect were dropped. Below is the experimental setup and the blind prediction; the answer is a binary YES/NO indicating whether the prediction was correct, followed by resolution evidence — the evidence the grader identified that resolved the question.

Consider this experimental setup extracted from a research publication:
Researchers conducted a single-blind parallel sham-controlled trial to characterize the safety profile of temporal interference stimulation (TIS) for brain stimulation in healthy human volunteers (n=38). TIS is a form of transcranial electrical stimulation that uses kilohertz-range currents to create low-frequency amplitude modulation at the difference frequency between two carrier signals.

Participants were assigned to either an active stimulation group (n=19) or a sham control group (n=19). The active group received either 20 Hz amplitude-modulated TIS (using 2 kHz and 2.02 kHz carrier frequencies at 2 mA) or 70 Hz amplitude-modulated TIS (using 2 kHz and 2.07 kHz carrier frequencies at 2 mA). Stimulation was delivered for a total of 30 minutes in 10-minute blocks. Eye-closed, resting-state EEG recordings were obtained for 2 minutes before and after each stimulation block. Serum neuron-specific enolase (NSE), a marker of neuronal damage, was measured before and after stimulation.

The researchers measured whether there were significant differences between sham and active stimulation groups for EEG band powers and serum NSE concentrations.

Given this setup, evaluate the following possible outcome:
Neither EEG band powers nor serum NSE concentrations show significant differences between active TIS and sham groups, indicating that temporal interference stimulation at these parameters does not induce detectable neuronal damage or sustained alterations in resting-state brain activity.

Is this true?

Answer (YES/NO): YES